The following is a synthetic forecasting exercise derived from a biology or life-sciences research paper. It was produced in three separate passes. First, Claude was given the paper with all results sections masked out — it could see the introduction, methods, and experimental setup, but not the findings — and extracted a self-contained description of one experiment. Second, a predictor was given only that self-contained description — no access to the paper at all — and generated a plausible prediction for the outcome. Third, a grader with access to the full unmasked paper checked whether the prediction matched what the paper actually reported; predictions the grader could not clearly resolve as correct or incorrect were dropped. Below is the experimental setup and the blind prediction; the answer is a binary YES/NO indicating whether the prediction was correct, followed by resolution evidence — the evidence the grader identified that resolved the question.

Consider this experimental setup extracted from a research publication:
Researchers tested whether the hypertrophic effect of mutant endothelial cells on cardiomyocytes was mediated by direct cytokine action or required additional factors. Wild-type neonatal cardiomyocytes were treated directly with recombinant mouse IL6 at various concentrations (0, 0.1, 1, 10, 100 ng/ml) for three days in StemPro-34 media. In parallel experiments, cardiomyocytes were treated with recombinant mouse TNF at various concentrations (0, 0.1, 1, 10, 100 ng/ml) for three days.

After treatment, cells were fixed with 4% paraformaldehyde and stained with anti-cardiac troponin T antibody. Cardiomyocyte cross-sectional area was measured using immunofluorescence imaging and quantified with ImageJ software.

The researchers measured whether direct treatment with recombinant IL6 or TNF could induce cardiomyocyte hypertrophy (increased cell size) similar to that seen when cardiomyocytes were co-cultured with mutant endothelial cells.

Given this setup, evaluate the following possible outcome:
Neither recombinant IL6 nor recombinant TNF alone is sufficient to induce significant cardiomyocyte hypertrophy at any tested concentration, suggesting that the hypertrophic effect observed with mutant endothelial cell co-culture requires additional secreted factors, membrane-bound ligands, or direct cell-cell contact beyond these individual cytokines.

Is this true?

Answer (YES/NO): NO